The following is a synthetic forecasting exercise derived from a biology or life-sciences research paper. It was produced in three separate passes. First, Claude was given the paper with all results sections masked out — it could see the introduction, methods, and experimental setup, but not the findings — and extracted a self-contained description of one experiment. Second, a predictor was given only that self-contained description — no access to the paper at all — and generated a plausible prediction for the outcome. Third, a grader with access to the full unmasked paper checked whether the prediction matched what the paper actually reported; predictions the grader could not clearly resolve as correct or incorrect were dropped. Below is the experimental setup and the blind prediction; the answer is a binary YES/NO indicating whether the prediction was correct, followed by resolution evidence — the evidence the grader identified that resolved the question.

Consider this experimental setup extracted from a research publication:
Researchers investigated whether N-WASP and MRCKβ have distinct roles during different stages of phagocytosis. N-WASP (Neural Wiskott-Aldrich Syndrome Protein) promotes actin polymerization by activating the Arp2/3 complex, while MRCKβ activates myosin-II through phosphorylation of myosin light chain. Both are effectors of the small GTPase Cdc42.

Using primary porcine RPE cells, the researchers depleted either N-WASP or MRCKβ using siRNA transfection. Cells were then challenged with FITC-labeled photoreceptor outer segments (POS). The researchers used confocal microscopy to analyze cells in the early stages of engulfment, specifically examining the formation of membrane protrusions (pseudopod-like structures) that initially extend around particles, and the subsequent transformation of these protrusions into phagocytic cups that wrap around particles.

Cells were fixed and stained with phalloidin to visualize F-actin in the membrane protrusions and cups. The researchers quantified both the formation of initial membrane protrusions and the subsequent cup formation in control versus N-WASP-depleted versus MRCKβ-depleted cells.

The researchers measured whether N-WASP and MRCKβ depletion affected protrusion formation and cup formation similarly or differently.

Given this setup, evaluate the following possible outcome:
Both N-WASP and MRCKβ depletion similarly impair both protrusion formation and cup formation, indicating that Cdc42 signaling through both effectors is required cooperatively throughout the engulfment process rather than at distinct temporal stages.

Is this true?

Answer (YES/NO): NO